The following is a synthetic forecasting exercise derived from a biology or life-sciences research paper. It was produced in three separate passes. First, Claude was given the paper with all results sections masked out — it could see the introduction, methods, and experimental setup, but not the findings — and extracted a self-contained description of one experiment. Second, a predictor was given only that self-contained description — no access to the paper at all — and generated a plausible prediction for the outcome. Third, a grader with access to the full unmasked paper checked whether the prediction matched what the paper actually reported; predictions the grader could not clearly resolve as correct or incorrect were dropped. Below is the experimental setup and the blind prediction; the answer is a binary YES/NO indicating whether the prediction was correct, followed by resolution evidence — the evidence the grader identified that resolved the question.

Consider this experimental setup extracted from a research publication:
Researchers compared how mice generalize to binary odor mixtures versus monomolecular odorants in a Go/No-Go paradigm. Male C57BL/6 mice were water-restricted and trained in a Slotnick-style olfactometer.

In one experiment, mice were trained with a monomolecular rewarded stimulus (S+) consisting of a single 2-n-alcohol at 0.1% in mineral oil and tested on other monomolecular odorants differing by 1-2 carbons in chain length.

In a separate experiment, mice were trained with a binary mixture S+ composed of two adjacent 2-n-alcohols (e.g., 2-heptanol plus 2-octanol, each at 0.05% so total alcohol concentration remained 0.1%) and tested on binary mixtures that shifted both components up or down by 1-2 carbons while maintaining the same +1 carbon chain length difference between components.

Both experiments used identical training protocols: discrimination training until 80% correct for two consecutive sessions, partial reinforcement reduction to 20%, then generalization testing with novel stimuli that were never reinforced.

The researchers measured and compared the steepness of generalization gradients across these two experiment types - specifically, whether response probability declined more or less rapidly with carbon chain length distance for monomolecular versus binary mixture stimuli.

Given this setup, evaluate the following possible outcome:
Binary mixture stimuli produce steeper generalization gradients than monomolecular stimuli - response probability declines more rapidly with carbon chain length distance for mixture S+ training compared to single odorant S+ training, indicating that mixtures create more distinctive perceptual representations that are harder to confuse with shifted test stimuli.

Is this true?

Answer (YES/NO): NO